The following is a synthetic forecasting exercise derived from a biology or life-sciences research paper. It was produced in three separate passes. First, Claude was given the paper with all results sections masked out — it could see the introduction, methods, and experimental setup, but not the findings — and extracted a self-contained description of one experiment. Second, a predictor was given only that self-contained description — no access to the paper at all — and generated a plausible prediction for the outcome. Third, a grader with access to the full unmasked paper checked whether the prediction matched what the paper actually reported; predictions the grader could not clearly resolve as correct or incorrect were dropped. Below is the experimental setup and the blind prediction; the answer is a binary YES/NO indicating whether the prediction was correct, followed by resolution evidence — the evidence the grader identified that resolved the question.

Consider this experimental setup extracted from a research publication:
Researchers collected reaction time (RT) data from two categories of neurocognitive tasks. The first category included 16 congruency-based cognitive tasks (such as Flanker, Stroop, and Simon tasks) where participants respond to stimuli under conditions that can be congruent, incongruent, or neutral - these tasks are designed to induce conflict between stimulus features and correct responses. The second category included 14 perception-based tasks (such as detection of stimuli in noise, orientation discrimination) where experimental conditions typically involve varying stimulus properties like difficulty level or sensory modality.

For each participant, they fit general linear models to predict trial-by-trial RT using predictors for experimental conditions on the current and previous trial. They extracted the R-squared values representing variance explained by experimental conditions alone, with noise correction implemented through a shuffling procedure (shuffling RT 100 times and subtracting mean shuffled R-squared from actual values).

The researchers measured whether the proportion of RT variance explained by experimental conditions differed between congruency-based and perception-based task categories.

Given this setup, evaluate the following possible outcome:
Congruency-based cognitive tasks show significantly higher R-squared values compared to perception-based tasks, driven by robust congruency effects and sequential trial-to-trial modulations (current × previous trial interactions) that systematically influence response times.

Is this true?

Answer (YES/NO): NO